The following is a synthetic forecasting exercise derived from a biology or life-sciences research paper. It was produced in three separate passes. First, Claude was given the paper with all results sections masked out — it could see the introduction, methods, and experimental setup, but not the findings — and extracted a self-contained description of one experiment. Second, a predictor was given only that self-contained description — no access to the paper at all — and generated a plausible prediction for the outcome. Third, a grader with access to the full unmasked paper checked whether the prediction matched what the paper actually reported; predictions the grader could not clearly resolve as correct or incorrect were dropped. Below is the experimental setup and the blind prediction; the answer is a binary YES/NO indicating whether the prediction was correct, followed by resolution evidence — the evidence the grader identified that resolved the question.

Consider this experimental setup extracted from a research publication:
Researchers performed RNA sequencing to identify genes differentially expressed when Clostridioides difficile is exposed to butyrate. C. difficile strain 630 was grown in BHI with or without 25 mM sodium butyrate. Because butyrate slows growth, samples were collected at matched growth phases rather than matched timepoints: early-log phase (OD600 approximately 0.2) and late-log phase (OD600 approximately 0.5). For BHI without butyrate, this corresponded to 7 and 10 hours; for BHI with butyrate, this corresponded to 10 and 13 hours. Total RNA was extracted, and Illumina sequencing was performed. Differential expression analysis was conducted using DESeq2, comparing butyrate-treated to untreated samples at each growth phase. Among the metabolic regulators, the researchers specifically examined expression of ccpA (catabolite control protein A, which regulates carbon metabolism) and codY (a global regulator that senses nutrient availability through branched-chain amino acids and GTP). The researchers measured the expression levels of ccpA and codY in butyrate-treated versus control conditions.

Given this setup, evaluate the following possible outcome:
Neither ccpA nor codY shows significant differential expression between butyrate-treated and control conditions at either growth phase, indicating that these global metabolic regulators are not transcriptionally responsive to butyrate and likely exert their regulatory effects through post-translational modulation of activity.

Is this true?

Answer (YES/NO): NO